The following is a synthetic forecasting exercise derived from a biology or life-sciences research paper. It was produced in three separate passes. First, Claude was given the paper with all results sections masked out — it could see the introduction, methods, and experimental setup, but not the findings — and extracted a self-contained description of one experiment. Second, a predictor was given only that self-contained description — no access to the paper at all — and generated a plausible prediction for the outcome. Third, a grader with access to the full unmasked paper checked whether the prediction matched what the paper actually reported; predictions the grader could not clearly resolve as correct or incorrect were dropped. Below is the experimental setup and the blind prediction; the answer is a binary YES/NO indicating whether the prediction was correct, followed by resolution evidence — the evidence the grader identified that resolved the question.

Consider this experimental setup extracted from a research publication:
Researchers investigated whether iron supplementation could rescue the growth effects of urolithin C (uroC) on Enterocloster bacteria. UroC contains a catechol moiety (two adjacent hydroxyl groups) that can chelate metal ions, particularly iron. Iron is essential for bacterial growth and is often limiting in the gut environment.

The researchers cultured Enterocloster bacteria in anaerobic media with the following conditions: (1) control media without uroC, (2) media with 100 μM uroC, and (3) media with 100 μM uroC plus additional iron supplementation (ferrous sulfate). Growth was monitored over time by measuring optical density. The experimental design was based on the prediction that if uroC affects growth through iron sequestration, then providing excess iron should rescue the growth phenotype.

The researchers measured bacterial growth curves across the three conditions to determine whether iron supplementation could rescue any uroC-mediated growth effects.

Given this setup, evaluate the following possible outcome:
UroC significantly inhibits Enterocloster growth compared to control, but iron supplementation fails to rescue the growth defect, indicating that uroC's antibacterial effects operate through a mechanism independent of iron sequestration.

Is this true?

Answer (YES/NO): NO